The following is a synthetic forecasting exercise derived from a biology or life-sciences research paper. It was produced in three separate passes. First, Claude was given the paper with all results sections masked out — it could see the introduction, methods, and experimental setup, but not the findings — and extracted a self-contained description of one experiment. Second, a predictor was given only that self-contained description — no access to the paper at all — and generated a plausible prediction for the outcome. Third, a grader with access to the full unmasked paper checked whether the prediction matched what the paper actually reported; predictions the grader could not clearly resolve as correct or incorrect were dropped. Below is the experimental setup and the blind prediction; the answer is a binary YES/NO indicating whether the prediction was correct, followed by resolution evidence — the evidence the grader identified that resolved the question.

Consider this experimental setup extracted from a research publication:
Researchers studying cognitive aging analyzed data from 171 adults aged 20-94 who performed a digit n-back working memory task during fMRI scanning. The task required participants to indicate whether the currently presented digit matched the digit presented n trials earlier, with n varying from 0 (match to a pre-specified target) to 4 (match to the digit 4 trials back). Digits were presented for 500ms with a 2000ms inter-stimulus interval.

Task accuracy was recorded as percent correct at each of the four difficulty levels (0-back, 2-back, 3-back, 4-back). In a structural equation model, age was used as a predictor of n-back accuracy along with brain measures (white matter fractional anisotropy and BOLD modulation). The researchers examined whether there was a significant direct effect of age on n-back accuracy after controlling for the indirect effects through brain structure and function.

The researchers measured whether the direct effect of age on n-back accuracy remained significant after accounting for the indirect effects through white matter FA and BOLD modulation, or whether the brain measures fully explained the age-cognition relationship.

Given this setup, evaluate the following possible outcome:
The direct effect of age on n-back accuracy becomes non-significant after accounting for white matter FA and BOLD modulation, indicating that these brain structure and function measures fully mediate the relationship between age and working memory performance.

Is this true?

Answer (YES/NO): NO